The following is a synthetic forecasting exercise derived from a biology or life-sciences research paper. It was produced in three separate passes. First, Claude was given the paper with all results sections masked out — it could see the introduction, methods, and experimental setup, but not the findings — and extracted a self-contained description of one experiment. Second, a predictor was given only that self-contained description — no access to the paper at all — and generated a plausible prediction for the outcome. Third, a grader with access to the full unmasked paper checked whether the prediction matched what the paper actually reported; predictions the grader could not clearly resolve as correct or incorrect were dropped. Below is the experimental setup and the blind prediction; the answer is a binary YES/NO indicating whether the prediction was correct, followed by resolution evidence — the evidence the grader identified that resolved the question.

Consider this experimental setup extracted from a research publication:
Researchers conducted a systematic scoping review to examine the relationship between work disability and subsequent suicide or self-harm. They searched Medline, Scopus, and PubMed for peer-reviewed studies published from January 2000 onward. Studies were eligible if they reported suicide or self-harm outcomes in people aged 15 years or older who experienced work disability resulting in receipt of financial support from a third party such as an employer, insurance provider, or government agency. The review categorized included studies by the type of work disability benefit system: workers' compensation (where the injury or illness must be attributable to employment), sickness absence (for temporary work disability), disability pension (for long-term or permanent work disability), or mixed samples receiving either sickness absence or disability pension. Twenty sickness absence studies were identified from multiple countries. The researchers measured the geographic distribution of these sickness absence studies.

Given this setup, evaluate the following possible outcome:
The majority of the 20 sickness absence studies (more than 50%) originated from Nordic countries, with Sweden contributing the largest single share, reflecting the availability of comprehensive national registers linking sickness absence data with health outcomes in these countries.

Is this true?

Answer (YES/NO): YES